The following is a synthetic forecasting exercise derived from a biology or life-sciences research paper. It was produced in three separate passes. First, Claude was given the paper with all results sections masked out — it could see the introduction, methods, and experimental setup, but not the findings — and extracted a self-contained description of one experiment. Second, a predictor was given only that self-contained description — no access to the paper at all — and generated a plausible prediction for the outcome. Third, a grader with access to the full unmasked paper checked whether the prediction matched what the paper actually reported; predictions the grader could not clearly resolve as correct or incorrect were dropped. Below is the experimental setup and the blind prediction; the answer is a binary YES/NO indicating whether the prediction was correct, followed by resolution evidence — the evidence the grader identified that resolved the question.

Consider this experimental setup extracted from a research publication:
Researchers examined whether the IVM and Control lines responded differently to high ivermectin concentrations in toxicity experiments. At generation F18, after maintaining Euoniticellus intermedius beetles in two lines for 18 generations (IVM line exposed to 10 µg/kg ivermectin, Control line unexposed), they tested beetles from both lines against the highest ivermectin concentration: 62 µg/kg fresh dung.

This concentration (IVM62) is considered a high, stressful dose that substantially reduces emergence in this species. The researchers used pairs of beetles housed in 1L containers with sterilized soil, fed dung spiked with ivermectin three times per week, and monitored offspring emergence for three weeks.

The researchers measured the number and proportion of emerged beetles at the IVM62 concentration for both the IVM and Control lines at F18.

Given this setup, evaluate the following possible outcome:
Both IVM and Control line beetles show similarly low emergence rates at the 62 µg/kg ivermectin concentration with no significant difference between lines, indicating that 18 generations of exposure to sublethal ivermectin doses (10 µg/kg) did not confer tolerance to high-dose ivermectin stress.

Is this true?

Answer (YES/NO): NO